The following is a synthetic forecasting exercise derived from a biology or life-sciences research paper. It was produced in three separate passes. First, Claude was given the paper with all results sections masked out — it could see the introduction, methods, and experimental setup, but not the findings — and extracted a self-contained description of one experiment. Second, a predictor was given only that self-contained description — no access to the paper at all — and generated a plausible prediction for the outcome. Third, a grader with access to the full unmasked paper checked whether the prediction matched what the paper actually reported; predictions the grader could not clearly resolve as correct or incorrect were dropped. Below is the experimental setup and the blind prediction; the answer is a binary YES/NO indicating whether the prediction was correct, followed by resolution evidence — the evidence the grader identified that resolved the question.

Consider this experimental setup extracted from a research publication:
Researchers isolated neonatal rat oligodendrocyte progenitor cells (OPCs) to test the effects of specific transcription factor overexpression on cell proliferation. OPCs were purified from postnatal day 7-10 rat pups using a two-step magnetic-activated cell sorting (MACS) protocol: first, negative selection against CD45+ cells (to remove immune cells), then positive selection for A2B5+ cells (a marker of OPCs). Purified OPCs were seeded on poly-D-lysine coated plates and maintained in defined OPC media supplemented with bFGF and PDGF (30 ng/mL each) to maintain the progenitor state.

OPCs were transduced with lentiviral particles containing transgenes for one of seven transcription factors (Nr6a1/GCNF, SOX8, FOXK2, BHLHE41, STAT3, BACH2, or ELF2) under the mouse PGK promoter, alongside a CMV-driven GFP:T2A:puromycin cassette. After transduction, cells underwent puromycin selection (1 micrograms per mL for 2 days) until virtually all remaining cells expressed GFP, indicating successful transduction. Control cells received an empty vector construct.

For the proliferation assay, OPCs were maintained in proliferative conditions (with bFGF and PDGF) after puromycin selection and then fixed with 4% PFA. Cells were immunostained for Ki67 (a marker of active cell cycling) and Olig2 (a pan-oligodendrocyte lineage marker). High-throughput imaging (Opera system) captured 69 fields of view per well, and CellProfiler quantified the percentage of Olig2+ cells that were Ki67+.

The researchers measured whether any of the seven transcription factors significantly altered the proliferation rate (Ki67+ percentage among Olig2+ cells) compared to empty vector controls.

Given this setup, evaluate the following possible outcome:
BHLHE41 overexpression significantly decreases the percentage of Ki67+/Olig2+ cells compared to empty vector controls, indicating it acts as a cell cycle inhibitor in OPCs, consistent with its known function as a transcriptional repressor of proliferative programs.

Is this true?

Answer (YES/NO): NO